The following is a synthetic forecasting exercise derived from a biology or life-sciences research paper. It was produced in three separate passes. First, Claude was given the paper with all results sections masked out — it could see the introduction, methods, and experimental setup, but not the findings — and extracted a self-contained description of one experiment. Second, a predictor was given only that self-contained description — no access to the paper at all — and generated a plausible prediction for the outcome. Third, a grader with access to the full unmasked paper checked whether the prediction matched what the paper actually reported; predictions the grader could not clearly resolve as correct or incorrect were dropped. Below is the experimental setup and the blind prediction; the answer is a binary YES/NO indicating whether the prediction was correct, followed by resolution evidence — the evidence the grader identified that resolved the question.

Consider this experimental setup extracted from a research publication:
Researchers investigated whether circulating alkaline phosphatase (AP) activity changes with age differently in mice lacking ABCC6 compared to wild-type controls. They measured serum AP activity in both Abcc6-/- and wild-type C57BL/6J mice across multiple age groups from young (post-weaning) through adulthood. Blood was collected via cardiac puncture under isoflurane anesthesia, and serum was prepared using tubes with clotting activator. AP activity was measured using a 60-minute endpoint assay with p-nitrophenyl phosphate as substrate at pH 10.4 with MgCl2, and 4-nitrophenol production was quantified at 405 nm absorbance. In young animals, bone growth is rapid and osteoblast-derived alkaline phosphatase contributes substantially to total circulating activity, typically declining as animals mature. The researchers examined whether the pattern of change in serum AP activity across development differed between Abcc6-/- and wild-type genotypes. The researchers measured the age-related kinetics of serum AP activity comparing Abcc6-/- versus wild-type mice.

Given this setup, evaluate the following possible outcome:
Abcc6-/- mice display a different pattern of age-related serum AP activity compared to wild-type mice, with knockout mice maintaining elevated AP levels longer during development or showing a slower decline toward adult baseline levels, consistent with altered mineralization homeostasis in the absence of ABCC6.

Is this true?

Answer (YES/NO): NO